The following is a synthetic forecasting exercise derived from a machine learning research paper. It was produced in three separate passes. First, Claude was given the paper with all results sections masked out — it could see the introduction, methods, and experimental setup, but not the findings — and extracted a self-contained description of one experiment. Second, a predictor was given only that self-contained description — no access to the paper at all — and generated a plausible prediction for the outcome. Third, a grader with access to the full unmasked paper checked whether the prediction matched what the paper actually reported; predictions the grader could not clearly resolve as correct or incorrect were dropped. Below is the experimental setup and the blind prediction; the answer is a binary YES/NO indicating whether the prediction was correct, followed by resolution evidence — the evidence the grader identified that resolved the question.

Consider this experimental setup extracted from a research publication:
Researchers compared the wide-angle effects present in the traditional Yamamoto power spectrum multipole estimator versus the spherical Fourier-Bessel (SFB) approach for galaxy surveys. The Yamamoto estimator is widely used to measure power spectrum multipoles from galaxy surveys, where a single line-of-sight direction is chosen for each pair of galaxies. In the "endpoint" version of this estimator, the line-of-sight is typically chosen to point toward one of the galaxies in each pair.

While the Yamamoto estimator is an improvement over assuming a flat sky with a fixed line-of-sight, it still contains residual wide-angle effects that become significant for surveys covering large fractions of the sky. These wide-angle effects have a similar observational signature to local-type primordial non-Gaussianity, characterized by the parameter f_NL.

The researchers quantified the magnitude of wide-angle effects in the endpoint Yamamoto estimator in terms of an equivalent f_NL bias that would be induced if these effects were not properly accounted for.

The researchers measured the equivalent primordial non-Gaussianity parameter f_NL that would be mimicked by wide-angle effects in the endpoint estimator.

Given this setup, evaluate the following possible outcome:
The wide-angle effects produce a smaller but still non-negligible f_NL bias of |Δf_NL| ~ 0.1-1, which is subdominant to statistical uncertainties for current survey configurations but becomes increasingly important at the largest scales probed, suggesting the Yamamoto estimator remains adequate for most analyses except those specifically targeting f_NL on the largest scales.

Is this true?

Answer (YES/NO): NO